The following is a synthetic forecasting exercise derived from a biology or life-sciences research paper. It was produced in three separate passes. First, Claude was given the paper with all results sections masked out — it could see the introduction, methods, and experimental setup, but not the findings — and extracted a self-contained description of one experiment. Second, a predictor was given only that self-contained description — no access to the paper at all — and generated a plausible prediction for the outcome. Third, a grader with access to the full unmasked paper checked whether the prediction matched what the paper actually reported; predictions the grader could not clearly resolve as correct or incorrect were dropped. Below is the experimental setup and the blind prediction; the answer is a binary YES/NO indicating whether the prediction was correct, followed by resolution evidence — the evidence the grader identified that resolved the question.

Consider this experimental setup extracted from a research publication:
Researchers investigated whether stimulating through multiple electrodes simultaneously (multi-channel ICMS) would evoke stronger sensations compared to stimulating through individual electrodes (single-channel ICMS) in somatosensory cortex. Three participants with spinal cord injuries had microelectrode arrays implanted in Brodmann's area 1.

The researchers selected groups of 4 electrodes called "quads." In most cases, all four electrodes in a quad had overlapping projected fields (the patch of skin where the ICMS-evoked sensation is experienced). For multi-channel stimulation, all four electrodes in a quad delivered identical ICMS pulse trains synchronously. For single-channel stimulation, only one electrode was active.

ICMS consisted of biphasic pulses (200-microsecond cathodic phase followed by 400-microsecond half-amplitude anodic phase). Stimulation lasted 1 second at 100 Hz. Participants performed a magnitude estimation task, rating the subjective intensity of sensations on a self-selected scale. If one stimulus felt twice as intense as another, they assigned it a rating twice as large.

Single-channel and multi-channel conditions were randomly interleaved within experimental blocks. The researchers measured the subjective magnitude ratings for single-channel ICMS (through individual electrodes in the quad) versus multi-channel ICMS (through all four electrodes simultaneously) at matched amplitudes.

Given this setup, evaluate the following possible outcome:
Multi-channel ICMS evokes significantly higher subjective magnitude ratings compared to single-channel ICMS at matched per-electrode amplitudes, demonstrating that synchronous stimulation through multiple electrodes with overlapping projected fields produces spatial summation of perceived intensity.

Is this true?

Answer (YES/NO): YES